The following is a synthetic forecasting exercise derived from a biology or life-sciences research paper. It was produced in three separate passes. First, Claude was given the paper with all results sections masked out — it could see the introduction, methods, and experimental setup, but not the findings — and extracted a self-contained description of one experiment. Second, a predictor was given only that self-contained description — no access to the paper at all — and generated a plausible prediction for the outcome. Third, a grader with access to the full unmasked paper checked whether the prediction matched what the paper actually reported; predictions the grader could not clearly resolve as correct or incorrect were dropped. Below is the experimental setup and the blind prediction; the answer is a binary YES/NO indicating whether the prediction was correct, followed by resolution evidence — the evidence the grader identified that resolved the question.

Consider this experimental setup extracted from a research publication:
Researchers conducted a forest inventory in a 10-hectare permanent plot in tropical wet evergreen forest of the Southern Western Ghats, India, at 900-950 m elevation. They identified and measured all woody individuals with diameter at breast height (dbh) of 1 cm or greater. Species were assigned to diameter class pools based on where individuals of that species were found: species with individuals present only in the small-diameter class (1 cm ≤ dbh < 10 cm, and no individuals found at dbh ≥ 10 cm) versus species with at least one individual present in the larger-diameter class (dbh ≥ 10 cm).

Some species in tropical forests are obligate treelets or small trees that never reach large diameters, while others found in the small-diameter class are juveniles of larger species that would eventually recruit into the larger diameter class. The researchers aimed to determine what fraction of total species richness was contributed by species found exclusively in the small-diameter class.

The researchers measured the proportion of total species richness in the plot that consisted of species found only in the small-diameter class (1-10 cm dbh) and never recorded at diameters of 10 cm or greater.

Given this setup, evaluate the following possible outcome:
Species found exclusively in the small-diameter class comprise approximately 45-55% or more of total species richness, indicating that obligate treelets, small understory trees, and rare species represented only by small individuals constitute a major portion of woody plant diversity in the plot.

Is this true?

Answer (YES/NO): NO